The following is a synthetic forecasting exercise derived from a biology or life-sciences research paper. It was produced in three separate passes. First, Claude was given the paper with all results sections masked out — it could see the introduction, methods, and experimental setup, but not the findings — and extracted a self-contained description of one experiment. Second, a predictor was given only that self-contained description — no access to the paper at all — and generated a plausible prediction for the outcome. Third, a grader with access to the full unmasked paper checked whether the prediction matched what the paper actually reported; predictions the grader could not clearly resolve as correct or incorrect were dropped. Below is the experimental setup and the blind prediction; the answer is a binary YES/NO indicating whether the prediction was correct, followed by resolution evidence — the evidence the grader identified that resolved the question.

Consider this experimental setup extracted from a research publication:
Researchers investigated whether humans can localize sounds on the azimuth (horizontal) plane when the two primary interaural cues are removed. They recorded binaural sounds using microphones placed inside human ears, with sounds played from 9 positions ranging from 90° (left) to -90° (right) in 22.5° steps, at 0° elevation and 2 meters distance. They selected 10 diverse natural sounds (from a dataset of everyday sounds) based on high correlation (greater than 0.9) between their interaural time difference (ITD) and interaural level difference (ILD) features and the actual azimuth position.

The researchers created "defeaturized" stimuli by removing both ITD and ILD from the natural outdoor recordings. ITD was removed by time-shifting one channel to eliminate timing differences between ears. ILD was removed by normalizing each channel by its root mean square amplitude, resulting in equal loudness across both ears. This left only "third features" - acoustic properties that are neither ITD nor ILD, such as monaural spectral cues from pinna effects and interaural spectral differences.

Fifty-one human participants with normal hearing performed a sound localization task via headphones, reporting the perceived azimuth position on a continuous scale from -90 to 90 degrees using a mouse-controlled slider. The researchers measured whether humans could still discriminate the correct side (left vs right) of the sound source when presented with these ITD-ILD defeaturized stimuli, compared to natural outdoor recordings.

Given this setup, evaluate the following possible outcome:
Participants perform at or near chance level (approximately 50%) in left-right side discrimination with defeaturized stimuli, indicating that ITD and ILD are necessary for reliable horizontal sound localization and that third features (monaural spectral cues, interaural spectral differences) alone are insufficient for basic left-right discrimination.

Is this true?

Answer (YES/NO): NO